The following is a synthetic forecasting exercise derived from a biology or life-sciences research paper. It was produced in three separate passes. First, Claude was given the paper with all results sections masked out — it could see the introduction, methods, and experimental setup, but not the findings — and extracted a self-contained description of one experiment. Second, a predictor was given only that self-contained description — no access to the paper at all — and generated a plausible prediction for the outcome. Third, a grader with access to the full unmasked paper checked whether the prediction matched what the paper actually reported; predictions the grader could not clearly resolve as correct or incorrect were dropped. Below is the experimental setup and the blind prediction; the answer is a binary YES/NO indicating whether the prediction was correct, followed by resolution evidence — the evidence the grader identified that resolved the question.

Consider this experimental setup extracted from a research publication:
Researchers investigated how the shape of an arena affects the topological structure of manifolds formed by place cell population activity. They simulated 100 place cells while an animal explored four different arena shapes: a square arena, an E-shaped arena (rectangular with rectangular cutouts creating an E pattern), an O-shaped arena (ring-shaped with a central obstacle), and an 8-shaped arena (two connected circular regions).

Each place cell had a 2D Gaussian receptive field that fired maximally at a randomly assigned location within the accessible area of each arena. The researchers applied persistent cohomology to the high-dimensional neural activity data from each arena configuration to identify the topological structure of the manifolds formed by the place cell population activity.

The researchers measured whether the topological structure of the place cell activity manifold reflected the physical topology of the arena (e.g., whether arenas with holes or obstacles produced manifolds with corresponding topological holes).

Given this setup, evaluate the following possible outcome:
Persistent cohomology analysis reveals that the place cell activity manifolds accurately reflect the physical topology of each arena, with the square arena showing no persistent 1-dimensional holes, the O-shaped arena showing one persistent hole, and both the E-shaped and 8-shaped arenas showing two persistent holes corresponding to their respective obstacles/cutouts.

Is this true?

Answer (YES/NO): NO